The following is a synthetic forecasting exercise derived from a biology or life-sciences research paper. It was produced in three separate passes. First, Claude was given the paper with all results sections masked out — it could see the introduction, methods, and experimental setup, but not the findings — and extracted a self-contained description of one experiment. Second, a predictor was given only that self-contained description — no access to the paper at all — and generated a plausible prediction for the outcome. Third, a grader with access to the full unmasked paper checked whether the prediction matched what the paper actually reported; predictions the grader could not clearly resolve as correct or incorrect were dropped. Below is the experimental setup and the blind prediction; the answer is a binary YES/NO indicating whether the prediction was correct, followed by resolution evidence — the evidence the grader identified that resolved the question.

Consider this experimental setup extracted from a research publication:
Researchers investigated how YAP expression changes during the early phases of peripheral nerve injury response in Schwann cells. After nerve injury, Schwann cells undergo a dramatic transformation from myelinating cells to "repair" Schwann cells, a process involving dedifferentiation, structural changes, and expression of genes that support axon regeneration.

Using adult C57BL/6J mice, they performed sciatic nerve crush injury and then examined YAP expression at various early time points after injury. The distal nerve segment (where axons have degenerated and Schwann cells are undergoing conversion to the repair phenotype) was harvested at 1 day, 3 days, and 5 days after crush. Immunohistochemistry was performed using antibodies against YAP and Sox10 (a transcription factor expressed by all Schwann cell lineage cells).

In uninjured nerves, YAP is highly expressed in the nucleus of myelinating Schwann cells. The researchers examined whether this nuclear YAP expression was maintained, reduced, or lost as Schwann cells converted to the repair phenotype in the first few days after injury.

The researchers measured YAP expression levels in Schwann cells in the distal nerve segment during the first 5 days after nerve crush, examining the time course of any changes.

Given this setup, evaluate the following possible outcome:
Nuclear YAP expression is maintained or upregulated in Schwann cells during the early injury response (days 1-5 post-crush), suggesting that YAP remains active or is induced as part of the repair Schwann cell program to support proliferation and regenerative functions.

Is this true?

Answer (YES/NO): NO